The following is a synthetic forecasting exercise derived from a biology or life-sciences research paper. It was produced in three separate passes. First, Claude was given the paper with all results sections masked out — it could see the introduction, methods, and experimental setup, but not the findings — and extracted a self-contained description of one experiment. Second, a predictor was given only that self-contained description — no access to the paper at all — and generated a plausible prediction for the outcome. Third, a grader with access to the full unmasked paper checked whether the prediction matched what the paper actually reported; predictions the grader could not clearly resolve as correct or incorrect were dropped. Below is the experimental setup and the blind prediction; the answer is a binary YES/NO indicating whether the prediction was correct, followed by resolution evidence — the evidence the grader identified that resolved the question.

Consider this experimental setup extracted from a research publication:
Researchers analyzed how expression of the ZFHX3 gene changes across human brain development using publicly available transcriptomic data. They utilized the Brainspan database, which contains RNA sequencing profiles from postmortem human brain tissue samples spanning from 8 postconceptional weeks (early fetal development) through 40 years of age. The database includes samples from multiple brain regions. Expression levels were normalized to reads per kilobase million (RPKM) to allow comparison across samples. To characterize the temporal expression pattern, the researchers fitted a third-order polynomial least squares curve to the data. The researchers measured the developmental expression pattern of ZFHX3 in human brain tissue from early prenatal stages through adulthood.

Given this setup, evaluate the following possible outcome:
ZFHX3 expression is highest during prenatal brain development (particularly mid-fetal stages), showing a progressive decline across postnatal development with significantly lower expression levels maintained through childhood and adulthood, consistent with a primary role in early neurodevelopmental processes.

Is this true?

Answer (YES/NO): YES